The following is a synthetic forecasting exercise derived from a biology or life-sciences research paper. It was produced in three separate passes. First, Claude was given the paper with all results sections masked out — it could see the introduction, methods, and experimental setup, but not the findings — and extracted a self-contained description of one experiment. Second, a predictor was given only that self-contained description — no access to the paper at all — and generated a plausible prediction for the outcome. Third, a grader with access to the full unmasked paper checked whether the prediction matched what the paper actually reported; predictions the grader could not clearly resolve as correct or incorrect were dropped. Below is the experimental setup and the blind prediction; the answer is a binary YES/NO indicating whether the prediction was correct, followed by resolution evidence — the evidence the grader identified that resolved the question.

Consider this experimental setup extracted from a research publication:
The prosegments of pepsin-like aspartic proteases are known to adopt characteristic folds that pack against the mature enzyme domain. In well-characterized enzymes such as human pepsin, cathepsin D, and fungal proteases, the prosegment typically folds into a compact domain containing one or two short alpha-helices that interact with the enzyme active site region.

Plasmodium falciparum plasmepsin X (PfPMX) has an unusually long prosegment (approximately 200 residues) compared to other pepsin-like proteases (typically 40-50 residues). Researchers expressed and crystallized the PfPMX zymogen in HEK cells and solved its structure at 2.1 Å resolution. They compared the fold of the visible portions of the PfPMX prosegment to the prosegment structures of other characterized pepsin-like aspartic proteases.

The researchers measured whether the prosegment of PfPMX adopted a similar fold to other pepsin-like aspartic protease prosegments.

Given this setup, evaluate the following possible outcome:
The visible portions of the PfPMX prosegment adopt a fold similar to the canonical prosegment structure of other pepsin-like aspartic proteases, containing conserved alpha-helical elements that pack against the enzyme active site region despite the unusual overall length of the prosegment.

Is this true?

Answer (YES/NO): NO